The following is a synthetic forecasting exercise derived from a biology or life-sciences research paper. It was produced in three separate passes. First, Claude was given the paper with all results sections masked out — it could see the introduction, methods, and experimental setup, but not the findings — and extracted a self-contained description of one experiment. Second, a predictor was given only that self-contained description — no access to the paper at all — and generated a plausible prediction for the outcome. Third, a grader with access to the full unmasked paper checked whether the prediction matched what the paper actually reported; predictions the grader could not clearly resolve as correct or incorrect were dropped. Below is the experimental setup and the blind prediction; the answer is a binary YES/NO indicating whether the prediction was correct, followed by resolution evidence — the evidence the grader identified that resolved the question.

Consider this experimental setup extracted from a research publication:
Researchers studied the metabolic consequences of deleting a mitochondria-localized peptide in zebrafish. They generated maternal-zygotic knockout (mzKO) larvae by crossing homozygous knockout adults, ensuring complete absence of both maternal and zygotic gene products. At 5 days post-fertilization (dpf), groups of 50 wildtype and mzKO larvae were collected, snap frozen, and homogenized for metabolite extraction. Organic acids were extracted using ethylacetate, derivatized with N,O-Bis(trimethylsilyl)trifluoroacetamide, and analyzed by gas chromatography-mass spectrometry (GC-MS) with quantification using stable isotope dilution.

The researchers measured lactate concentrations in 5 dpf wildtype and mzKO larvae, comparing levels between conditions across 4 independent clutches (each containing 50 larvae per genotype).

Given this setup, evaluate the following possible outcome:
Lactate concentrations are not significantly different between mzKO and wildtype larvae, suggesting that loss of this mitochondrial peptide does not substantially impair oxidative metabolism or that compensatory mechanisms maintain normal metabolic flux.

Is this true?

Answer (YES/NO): NO